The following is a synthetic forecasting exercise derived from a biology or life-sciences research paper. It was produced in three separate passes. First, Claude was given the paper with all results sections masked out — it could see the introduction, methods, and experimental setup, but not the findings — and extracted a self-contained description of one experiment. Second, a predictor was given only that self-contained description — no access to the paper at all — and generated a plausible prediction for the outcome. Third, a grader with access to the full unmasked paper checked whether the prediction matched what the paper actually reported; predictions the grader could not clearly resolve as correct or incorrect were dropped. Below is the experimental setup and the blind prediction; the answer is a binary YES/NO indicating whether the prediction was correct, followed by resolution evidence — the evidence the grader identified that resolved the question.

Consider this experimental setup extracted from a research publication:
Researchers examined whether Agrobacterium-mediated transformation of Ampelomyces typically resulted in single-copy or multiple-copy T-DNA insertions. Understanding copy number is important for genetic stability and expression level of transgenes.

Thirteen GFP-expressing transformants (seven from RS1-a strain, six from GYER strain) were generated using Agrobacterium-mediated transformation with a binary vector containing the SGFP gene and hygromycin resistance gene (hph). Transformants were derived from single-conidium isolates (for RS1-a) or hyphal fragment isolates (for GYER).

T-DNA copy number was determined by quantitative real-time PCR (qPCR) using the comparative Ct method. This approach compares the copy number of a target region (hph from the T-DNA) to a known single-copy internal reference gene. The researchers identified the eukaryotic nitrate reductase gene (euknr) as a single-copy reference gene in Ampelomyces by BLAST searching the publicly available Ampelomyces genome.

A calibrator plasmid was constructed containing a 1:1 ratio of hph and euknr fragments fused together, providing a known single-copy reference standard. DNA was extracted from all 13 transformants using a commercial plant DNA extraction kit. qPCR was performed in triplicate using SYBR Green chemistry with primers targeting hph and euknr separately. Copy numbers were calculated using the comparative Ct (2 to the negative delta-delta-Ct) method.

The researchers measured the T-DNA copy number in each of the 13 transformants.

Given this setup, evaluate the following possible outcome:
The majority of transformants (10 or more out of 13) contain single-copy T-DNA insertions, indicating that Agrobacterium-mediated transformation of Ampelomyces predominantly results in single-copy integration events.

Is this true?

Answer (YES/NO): NO